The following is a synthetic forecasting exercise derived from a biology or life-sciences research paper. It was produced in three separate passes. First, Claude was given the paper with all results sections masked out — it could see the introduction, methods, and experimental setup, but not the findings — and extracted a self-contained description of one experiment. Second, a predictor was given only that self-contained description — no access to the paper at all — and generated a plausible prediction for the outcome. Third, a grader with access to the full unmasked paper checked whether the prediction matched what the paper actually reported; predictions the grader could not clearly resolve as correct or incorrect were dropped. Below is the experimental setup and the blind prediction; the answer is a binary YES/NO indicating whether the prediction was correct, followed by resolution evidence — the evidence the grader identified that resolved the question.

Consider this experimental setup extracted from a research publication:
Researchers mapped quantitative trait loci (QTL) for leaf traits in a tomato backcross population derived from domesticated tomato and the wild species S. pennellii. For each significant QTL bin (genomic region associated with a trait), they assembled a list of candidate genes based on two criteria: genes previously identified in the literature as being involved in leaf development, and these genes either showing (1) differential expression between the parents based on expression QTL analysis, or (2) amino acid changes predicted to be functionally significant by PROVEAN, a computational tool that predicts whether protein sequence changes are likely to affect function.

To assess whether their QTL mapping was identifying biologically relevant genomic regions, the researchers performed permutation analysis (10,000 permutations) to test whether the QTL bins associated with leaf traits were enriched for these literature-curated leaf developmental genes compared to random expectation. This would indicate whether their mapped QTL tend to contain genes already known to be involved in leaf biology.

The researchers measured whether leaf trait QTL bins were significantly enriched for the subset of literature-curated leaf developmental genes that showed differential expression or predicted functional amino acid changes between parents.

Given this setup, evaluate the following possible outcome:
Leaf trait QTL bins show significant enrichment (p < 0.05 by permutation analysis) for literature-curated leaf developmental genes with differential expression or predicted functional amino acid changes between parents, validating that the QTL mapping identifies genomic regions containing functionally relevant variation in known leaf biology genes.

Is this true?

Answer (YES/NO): NO